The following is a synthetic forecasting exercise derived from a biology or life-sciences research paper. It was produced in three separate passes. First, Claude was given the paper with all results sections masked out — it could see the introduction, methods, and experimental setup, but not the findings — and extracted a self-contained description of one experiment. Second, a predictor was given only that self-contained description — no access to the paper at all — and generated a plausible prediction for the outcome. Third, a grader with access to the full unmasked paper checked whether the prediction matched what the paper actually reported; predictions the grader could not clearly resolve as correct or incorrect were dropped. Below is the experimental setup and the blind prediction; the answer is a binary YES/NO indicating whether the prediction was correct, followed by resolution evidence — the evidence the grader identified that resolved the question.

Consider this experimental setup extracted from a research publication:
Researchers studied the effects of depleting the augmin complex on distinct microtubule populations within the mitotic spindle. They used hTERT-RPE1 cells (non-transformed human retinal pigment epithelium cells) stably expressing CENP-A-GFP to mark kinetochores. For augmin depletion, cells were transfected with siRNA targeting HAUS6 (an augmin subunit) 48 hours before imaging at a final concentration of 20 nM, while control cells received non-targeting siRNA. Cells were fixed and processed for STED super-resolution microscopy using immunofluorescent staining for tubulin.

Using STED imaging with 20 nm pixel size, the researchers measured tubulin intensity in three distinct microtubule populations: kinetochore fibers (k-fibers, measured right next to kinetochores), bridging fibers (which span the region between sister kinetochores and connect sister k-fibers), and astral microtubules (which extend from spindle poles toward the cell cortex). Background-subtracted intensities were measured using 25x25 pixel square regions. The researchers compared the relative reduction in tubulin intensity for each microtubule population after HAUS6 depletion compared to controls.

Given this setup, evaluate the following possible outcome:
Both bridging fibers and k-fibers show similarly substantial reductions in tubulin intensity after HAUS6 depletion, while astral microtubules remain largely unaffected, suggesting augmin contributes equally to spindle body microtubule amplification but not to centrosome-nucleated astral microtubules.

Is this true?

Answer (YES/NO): NO